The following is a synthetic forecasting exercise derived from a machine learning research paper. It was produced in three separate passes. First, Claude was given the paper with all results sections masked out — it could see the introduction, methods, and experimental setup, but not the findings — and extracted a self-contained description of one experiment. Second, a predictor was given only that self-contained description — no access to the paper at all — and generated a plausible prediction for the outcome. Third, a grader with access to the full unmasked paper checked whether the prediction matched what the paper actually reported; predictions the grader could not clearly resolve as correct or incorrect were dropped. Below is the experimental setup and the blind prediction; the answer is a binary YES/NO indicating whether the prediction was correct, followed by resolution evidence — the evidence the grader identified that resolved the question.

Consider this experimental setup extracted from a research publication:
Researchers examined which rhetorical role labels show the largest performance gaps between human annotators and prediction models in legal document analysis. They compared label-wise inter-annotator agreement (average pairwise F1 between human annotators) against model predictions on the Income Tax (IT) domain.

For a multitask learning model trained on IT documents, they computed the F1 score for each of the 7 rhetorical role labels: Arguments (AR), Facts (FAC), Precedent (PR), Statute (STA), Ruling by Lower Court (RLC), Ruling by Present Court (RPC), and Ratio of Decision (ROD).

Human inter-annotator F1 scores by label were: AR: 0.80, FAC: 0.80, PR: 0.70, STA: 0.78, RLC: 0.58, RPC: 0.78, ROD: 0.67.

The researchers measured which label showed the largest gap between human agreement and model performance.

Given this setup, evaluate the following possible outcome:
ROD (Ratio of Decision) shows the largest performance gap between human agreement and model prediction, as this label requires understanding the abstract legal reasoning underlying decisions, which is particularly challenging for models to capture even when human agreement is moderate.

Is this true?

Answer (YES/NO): NO